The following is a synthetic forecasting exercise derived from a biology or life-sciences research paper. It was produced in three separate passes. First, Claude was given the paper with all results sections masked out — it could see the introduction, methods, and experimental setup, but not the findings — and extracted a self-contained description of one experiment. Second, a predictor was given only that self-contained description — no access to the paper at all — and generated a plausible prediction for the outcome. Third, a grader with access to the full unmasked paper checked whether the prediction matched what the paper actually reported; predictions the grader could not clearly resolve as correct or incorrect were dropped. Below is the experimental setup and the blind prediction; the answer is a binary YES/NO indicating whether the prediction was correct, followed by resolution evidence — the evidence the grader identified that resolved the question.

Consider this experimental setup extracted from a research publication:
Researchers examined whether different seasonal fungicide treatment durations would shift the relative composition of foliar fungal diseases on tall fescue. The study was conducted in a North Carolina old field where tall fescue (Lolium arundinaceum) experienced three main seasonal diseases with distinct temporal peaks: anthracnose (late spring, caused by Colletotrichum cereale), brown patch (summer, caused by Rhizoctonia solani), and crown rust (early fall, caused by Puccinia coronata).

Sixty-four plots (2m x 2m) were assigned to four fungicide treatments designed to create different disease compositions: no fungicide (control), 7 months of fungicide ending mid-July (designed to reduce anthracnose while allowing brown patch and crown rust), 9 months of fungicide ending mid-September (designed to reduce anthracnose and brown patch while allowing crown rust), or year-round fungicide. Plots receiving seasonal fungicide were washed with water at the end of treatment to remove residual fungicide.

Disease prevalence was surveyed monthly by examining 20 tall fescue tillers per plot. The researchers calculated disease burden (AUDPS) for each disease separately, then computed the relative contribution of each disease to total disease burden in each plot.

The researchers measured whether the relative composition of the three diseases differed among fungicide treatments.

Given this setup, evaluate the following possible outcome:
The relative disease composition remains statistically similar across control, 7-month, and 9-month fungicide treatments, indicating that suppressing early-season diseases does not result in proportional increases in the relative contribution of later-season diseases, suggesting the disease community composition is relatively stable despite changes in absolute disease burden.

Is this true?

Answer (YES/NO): YES